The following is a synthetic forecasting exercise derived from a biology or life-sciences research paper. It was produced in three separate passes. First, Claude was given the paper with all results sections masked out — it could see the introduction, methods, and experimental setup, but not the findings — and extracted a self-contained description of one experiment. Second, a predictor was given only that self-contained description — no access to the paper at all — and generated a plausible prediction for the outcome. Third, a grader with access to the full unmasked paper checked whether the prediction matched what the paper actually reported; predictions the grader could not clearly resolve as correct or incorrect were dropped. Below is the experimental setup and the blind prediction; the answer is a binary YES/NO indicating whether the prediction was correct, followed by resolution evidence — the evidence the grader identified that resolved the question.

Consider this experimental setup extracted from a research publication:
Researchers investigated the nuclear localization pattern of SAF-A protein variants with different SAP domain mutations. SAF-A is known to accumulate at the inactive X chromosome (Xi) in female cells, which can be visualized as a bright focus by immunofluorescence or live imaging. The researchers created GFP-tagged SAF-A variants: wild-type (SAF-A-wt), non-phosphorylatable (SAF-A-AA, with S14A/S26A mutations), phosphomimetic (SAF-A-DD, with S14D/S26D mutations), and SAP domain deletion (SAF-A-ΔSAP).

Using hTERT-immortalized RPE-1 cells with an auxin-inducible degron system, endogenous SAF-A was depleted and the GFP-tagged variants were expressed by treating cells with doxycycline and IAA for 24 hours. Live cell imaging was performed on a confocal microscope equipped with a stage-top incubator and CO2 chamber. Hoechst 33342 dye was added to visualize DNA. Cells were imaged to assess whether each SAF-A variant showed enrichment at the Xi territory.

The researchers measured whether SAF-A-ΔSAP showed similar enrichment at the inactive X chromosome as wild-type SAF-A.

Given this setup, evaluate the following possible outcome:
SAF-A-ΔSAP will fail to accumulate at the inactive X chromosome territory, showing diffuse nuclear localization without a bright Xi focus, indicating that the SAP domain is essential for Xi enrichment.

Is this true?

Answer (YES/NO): NO